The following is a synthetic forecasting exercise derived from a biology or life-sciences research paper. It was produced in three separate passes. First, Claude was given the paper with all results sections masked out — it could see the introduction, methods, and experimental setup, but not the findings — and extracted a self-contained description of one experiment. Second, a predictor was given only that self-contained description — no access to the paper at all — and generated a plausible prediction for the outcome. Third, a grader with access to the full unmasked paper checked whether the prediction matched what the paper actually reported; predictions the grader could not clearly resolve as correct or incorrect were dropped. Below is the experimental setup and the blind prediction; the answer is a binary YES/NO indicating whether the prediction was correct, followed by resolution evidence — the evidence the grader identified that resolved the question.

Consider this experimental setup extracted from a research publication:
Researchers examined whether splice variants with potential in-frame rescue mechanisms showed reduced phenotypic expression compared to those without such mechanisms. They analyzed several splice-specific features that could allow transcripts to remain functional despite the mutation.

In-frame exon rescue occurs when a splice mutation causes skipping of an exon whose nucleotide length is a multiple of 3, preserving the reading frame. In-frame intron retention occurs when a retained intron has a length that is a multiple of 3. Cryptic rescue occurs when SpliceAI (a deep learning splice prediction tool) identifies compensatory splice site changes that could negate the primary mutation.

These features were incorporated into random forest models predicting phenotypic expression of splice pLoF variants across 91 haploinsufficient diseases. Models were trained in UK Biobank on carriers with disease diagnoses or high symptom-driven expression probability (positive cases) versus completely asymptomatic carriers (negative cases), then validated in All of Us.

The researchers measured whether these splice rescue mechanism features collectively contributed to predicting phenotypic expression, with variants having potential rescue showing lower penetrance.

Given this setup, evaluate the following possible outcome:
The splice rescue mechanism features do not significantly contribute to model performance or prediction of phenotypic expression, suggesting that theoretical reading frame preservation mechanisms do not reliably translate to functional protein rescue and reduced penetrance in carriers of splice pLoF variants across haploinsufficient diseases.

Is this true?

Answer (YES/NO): NO